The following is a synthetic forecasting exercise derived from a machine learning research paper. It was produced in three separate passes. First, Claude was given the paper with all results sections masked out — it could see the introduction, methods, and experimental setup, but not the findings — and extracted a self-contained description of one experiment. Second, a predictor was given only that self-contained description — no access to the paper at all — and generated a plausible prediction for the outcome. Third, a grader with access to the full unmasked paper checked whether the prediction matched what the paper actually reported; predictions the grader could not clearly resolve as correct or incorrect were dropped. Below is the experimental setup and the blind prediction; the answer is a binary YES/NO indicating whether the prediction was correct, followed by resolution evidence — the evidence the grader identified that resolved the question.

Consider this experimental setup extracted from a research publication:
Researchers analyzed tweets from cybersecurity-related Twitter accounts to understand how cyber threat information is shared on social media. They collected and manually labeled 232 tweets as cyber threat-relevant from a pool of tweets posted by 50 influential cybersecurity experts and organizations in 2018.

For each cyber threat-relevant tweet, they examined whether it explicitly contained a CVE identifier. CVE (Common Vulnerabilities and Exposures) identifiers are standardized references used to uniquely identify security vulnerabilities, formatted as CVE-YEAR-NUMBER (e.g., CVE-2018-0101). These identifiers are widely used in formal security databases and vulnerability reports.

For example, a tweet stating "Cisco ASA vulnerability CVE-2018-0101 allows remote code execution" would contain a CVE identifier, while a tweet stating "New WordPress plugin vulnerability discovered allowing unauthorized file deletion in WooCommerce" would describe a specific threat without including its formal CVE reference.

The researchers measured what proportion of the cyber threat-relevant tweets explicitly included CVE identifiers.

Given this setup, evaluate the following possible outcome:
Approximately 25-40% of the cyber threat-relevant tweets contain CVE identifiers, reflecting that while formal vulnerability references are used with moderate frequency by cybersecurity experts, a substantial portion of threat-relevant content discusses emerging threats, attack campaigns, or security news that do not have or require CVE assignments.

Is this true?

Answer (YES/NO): NO